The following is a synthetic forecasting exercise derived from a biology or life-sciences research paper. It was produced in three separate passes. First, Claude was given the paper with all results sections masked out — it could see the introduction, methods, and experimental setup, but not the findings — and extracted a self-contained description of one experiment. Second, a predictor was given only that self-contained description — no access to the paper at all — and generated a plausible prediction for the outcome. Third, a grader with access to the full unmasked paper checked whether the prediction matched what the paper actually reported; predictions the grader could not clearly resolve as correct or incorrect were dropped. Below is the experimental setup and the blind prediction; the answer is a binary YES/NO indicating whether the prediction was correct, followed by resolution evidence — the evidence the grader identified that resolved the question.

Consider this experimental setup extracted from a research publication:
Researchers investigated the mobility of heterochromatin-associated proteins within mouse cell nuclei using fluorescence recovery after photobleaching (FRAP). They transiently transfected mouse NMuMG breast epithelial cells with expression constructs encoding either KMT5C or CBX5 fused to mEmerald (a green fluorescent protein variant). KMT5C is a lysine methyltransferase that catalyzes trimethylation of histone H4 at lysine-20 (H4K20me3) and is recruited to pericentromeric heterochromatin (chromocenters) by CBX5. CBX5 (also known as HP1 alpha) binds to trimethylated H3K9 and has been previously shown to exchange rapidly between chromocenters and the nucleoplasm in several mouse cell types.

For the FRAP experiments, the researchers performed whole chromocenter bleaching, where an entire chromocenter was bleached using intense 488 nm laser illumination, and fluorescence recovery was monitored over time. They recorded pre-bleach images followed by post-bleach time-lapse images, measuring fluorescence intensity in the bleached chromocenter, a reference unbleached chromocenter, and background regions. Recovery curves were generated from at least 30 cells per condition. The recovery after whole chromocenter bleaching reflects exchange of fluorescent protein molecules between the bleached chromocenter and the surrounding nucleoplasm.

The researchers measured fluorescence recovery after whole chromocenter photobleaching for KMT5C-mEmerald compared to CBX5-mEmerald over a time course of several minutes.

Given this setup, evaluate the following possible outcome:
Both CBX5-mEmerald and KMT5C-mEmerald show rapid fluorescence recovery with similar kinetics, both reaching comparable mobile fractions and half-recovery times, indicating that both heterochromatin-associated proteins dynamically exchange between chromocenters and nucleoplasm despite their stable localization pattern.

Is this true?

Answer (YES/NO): NO